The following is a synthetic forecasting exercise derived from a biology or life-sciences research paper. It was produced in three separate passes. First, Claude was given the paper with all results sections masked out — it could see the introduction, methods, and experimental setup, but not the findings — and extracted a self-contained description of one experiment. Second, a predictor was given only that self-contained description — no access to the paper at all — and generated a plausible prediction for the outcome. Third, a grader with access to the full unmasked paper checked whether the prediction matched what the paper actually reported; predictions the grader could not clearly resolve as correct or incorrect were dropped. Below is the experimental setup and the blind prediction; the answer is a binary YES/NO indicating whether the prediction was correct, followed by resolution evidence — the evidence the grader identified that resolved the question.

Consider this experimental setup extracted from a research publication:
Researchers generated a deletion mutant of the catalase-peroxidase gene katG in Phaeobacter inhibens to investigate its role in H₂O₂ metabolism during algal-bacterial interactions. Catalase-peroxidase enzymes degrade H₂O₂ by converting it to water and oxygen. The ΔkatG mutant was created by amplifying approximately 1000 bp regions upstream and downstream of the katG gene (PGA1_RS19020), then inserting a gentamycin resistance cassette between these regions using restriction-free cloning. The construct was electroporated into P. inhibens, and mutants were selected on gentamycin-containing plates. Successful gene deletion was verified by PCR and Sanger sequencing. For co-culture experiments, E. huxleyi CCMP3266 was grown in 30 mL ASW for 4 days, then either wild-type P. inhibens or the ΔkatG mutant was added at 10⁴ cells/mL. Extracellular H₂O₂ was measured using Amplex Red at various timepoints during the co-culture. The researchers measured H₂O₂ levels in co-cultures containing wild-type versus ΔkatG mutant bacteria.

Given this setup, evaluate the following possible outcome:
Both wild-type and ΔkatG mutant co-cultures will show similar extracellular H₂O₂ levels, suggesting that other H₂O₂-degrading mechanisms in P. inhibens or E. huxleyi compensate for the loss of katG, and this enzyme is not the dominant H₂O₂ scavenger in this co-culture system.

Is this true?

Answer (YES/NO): NO